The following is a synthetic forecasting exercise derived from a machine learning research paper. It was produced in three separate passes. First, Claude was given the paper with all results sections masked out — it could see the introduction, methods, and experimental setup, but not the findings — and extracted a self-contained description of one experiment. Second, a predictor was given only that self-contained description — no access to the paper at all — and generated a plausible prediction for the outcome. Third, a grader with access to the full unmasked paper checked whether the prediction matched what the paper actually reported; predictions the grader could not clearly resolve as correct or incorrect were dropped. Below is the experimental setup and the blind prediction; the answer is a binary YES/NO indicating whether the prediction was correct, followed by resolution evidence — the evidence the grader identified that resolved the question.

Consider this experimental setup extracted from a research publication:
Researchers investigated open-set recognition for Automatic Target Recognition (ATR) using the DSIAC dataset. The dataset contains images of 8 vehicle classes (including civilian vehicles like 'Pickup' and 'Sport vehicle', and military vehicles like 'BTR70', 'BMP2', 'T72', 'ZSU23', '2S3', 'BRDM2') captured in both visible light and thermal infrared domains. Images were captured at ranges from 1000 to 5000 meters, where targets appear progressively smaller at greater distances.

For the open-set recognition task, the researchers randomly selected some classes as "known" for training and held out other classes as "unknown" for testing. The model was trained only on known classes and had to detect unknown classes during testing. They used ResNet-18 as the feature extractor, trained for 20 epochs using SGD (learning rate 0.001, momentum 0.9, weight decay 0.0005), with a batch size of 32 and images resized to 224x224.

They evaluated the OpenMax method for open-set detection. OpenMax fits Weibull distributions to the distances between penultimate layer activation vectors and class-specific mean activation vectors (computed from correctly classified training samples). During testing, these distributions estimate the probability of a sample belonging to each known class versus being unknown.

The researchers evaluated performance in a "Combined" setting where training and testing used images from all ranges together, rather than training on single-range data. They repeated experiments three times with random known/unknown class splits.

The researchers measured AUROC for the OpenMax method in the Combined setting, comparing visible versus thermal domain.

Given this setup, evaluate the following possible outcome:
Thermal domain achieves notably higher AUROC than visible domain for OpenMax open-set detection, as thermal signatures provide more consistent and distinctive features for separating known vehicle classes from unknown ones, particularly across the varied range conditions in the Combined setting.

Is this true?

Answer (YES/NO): NO